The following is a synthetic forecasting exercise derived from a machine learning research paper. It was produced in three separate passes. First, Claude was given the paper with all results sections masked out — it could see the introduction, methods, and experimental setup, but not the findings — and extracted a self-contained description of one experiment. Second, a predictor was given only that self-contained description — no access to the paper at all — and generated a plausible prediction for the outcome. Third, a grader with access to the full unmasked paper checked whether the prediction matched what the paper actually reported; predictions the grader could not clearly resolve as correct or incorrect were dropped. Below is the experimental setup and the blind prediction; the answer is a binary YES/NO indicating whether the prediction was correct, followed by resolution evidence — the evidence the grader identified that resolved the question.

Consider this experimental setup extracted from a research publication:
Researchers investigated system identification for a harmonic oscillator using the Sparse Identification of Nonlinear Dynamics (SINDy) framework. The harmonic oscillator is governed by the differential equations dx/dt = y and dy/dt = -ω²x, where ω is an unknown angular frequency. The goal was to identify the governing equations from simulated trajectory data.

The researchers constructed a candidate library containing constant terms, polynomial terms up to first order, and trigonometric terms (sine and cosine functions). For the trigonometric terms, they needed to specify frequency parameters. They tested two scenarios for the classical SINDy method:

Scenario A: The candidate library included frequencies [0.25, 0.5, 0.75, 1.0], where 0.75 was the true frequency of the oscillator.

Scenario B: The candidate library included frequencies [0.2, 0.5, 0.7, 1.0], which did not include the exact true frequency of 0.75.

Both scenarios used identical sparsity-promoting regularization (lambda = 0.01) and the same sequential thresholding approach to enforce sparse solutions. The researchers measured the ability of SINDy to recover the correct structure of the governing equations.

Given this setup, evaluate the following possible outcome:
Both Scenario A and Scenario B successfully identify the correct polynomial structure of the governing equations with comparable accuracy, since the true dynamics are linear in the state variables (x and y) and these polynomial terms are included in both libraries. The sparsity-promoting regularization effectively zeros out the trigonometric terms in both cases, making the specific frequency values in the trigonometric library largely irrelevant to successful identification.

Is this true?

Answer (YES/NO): NO